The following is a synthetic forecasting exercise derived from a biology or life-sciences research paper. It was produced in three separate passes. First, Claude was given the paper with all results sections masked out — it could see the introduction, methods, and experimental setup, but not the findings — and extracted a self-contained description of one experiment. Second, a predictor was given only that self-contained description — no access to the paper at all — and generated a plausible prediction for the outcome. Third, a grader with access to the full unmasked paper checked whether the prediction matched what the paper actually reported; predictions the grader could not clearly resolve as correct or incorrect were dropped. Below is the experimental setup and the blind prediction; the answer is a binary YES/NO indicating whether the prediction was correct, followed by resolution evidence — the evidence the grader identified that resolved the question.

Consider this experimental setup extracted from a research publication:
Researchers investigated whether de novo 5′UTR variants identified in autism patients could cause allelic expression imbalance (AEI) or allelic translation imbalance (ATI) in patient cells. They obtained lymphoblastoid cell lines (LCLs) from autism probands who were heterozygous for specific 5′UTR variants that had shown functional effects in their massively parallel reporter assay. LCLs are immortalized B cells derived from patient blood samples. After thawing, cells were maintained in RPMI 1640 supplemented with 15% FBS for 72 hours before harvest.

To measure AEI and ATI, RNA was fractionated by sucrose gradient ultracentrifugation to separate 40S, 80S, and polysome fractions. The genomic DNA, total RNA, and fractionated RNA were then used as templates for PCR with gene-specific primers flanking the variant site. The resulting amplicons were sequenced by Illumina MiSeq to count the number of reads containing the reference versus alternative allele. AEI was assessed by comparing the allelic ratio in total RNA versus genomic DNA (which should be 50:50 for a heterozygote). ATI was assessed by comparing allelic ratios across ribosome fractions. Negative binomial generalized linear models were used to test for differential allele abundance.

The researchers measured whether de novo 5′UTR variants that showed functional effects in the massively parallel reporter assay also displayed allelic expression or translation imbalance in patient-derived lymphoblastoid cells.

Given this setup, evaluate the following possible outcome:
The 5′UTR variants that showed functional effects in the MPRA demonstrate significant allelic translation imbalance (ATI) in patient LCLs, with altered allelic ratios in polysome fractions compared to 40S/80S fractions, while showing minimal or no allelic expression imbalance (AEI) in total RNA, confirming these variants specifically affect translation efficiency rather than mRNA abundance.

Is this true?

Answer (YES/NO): NO